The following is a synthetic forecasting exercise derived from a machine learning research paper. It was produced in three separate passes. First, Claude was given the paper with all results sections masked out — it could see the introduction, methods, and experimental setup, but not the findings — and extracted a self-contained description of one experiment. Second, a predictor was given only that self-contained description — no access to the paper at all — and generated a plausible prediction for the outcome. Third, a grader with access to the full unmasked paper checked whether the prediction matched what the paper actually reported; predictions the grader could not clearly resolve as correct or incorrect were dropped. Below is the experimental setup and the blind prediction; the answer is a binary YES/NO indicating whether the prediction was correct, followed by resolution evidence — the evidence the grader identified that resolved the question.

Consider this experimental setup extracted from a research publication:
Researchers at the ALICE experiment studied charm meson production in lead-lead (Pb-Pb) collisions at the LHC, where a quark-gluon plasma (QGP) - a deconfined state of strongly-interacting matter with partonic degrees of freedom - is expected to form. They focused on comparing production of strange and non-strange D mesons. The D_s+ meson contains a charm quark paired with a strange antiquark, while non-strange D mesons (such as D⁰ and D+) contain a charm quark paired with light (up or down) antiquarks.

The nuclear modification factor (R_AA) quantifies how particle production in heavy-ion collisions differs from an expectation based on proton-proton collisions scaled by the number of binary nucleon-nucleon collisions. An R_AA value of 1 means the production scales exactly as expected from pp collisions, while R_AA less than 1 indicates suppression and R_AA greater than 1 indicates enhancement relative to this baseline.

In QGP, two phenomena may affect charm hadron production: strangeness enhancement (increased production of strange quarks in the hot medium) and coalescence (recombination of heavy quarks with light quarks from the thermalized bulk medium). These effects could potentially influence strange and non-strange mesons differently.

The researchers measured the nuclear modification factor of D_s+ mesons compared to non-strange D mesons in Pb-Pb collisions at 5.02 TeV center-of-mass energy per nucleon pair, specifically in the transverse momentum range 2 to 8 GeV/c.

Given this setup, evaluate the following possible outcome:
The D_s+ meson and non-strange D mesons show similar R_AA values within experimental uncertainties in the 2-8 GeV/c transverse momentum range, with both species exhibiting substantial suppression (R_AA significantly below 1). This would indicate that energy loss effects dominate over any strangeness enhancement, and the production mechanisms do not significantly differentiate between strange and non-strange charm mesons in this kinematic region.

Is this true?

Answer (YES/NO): NO